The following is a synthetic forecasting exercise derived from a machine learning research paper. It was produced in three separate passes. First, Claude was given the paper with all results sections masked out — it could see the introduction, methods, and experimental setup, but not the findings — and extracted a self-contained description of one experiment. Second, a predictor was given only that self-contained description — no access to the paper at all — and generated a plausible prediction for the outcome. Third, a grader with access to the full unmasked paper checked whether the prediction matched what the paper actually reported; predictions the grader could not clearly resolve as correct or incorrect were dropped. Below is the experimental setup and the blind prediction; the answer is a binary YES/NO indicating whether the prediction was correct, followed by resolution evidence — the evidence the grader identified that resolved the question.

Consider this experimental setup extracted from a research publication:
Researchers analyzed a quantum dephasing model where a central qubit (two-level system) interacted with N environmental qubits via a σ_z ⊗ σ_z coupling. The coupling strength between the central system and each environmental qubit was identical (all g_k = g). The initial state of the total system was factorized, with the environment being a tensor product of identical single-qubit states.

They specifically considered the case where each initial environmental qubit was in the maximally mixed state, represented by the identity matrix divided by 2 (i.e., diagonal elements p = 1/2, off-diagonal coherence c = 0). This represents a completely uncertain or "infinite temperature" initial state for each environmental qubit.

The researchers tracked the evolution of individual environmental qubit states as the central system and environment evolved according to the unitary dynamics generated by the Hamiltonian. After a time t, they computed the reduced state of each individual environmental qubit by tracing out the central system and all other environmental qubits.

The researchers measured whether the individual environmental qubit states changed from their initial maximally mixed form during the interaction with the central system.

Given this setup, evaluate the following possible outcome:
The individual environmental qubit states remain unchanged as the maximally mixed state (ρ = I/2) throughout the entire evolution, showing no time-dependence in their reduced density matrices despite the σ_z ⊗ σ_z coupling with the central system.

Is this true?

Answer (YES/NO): YES